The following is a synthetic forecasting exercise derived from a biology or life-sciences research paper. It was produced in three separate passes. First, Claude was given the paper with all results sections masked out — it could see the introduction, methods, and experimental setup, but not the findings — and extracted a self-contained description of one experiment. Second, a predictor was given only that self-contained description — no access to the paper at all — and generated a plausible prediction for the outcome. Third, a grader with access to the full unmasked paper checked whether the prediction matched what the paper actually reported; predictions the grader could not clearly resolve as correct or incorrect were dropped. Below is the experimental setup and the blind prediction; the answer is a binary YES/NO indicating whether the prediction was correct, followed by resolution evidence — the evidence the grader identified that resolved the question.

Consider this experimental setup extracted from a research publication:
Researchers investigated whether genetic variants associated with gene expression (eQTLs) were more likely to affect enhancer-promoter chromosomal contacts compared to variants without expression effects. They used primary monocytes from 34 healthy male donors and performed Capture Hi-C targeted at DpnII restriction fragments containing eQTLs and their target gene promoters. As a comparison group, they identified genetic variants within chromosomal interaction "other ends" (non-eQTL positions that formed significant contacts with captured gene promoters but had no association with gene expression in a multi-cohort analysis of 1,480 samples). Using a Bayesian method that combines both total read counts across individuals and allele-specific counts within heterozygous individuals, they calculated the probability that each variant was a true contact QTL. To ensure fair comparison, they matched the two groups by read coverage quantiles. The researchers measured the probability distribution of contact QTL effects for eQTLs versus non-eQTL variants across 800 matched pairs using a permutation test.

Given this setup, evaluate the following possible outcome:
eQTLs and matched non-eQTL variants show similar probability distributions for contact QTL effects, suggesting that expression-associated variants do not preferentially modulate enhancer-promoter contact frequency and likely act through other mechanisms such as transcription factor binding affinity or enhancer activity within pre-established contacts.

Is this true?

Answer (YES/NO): NO